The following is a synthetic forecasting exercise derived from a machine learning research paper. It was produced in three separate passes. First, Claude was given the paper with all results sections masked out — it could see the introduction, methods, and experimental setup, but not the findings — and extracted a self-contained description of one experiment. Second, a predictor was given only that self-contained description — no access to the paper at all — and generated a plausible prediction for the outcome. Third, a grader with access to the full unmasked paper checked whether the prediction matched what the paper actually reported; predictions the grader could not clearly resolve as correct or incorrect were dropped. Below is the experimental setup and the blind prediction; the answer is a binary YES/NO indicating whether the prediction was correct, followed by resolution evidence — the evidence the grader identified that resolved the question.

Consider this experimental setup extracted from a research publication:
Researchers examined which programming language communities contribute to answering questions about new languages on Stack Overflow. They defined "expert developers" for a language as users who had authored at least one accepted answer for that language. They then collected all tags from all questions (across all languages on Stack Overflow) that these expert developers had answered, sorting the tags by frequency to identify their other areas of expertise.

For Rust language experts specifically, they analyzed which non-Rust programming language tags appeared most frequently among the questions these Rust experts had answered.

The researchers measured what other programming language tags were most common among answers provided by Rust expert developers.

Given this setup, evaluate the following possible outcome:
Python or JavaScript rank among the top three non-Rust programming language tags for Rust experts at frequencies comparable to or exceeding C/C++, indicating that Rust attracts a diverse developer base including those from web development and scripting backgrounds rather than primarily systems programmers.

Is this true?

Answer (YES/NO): NO